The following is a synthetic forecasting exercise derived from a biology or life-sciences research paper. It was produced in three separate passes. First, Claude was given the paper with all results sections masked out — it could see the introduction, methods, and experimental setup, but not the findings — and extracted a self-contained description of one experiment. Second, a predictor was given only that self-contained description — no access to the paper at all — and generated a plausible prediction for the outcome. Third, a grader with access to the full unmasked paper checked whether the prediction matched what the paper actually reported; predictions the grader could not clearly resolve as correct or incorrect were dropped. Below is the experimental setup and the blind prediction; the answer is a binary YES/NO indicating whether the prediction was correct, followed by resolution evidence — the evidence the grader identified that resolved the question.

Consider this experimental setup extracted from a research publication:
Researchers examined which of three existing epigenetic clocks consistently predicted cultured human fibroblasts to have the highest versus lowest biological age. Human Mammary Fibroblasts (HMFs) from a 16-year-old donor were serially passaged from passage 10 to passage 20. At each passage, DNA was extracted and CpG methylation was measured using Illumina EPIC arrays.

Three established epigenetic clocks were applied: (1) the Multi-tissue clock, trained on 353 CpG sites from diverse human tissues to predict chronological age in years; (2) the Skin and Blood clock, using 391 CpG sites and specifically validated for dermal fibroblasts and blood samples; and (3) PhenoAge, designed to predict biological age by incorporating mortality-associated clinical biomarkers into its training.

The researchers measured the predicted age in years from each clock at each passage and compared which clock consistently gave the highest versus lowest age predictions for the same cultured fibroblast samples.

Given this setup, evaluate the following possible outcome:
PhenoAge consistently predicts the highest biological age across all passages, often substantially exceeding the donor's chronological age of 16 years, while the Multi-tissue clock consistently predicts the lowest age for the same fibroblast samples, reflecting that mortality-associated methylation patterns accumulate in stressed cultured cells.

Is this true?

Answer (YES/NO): NO